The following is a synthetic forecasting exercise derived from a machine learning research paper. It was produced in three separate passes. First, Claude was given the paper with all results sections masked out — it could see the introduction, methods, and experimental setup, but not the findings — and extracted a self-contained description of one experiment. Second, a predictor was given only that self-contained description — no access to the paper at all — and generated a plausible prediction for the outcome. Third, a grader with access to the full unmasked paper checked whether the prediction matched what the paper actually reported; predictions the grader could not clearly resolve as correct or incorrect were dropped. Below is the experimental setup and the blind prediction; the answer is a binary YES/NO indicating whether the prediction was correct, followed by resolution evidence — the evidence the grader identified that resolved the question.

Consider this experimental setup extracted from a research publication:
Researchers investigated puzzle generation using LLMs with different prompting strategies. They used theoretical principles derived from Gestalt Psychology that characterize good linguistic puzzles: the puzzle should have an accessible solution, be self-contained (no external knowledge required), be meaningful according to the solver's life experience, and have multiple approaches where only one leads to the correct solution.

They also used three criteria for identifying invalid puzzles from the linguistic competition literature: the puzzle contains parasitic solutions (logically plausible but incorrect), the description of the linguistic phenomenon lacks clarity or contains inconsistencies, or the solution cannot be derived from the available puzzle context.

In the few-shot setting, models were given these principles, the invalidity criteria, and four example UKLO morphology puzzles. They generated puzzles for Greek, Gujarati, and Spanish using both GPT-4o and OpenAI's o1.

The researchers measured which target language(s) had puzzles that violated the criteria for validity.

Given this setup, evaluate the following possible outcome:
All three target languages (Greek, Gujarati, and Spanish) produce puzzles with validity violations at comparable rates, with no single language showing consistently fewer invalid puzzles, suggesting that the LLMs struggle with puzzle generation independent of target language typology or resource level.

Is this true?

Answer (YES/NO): NO